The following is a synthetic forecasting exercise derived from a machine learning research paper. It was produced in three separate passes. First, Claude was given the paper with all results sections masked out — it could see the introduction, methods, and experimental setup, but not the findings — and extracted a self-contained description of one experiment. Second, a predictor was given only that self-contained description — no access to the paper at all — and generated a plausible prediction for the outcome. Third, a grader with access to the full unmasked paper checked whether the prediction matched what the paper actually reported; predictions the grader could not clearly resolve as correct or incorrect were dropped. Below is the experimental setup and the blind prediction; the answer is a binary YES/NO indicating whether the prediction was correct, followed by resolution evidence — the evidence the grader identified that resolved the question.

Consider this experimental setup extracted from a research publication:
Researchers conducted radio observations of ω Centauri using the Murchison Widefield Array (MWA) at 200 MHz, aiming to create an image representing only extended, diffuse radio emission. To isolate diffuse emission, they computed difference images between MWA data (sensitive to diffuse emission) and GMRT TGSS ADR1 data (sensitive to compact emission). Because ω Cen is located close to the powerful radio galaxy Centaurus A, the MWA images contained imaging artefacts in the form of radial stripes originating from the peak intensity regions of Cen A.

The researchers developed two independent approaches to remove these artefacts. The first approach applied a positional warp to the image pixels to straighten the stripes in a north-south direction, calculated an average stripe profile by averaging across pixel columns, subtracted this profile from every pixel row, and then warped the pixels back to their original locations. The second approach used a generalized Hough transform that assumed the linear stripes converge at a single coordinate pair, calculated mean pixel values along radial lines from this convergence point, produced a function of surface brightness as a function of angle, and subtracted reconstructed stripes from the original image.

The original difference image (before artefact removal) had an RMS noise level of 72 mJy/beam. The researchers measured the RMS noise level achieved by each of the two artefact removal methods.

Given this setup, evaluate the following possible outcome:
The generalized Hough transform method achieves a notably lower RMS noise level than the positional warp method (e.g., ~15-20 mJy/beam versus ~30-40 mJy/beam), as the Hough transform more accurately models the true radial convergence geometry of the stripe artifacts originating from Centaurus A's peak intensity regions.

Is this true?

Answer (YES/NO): NO